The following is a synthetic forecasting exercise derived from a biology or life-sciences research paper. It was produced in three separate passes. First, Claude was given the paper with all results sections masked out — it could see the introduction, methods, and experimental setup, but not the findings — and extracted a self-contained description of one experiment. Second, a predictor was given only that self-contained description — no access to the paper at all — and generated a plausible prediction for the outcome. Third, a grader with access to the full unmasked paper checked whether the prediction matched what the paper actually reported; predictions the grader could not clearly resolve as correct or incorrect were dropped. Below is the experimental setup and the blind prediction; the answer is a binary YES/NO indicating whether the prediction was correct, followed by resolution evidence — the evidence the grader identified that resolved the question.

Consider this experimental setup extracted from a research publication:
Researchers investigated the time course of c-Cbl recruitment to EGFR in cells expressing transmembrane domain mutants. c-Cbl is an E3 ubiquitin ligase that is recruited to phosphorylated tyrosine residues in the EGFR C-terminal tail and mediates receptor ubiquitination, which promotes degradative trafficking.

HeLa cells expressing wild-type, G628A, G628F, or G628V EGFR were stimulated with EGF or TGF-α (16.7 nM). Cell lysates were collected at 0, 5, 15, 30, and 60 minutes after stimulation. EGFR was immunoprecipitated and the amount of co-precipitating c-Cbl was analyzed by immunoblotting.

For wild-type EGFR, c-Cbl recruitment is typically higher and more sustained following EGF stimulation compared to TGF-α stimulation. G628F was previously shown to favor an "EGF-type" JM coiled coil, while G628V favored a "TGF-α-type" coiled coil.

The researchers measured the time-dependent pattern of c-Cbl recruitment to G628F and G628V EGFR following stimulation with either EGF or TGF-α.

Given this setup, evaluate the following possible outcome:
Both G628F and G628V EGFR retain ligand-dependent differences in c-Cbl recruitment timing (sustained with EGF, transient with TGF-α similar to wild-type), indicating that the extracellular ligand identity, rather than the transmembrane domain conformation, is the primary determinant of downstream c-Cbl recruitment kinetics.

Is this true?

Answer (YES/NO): NO